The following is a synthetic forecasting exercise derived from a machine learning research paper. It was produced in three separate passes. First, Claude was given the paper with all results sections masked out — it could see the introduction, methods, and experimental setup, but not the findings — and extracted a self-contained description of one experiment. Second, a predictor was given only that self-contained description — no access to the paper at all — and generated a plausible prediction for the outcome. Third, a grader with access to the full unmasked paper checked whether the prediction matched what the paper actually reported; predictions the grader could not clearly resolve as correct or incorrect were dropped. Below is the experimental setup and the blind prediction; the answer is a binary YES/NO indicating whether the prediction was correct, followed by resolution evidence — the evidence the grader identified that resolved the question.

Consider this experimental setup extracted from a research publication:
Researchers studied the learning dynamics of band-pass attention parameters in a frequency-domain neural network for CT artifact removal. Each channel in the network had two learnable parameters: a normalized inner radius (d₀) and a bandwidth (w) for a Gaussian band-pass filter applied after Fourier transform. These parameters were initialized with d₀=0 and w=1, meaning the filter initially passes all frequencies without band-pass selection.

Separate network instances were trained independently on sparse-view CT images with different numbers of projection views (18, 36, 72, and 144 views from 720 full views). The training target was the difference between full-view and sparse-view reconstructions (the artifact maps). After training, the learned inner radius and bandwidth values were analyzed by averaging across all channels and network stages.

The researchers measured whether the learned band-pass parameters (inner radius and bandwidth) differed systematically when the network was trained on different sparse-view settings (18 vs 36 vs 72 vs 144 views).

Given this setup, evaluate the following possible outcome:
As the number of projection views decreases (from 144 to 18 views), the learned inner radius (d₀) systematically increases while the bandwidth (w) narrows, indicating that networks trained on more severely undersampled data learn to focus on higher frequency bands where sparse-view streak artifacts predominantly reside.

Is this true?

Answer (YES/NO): NO